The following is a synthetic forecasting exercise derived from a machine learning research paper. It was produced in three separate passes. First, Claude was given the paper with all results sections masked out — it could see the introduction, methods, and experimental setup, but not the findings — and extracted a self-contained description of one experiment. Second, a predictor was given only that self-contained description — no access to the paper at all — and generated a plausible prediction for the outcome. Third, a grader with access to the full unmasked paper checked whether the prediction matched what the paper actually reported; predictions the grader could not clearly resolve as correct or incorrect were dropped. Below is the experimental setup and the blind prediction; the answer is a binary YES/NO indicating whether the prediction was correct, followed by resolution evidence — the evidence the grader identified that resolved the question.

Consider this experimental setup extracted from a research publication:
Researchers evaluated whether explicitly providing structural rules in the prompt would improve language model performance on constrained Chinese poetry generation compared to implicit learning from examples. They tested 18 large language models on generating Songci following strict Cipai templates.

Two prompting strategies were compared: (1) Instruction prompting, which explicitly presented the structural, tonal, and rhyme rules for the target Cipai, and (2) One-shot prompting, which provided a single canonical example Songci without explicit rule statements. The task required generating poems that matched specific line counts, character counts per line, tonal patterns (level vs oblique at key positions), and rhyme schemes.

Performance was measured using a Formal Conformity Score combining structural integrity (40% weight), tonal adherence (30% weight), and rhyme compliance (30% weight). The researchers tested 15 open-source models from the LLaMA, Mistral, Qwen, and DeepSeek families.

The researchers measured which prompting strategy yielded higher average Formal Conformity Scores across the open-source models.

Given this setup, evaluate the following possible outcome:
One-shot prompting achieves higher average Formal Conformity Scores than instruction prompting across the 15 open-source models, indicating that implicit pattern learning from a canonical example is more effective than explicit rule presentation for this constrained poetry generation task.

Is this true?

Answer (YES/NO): YES